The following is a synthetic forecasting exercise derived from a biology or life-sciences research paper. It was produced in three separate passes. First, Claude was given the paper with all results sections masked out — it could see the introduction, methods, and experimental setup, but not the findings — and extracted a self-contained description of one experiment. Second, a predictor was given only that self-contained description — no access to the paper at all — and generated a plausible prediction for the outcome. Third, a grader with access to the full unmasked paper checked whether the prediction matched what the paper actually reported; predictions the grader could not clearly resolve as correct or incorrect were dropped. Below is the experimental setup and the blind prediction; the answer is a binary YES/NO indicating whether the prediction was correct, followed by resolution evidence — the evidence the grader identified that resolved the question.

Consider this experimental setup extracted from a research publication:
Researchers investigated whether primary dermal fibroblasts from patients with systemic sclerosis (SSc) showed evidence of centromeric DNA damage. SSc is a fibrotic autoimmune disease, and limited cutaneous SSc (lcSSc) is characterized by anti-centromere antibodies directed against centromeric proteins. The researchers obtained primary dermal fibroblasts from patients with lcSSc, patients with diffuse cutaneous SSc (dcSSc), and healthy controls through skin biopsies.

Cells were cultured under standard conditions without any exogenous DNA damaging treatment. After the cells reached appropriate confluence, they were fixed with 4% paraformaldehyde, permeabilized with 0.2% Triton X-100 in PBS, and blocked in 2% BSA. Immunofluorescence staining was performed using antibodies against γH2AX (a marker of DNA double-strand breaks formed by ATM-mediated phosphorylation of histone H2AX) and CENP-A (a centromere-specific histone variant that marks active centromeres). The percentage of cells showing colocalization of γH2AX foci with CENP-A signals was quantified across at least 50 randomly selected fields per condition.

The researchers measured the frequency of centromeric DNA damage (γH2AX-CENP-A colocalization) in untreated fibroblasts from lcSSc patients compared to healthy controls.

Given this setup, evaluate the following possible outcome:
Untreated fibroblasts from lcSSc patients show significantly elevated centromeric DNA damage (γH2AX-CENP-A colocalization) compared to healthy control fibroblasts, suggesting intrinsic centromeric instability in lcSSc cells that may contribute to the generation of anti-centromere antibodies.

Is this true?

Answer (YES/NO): YES